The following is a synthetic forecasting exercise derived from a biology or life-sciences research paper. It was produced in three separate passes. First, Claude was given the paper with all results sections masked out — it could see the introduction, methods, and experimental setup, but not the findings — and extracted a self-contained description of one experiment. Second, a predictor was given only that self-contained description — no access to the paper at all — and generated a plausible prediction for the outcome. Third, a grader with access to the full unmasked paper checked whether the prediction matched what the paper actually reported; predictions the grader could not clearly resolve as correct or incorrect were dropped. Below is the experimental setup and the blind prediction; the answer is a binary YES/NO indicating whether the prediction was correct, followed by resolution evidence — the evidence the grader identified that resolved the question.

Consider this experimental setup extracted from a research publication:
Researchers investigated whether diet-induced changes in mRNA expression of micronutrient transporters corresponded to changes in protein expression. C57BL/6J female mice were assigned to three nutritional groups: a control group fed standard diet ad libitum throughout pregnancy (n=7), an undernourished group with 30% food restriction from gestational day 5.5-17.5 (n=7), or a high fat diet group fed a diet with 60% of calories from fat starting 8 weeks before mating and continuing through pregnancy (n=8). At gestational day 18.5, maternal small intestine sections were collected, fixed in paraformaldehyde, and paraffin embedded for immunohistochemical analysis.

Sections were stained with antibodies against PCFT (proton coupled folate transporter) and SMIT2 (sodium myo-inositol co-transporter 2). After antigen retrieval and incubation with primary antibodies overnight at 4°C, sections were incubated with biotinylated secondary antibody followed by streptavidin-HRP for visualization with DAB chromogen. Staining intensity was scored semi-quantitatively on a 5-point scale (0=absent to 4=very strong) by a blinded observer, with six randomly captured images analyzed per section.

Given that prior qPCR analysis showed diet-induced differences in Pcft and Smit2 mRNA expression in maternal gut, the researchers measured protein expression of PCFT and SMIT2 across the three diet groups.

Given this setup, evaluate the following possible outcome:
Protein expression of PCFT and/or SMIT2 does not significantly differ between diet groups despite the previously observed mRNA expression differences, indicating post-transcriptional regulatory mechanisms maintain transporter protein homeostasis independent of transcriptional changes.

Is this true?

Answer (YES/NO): YES